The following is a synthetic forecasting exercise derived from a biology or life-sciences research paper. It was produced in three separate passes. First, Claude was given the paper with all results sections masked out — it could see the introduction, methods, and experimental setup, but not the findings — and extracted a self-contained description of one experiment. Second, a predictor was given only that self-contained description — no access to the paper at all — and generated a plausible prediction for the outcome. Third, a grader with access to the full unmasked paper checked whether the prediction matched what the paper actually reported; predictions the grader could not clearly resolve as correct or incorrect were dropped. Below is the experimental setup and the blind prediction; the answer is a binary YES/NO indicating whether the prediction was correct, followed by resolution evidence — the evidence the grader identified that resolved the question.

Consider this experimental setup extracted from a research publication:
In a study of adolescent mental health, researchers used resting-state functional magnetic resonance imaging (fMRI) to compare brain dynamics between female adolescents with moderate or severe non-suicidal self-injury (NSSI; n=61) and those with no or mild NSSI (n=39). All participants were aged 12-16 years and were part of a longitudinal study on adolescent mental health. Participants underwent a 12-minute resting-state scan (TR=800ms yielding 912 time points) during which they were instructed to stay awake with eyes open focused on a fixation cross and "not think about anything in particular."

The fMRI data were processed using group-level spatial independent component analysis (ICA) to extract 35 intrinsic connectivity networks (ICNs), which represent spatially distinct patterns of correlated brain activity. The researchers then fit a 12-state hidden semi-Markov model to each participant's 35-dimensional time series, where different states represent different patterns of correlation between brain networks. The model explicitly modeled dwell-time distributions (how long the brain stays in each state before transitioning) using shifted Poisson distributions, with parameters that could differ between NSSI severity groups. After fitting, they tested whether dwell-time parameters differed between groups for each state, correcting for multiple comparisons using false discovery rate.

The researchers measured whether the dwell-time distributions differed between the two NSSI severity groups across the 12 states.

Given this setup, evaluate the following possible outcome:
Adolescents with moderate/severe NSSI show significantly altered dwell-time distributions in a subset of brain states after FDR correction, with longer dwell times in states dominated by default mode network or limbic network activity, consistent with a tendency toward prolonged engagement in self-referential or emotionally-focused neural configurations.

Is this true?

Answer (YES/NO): NO